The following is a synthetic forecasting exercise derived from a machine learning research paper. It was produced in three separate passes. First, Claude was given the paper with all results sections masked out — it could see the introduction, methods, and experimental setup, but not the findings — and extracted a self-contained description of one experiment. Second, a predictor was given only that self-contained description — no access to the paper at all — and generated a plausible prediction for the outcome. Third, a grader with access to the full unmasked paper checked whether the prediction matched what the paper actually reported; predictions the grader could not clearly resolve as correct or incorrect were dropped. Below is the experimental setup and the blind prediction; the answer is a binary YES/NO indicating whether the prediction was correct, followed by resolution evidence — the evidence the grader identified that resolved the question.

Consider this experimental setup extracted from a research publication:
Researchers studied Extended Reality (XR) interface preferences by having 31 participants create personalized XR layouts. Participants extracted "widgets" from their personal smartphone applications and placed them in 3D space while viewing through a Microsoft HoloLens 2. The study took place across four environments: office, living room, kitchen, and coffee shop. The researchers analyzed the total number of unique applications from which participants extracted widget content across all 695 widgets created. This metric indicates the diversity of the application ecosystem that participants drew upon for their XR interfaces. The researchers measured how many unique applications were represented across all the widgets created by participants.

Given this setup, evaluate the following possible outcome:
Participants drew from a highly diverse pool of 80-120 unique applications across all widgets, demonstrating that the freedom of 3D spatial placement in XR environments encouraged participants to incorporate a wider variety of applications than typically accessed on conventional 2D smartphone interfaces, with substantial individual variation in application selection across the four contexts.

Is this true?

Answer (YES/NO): NO